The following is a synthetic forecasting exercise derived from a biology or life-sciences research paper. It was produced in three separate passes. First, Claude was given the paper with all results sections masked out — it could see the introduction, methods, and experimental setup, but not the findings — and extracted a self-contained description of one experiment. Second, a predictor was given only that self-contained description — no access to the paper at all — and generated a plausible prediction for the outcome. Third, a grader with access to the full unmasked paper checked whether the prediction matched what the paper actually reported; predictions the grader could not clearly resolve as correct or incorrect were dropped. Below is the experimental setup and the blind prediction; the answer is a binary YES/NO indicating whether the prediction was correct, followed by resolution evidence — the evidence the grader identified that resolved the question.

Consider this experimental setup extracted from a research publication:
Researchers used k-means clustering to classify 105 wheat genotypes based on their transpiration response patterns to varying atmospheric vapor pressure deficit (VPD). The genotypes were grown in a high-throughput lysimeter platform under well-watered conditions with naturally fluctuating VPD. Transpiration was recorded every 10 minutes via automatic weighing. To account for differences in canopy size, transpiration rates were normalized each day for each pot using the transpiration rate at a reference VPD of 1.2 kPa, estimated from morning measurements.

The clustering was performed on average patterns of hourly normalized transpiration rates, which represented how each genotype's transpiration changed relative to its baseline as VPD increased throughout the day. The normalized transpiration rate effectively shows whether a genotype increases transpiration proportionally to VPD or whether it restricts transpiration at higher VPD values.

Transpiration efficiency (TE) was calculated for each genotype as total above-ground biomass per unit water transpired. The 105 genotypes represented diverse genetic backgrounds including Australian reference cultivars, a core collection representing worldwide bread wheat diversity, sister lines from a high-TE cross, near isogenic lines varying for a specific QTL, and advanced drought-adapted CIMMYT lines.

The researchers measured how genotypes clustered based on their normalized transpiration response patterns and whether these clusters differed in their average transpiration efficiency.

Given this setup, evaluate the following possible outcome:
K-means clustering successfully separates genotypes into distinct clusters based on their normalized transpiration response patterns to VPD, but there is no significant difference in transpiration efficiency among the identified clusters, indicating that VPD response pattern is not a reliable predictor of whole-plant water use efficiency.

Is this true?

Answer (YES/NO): NO